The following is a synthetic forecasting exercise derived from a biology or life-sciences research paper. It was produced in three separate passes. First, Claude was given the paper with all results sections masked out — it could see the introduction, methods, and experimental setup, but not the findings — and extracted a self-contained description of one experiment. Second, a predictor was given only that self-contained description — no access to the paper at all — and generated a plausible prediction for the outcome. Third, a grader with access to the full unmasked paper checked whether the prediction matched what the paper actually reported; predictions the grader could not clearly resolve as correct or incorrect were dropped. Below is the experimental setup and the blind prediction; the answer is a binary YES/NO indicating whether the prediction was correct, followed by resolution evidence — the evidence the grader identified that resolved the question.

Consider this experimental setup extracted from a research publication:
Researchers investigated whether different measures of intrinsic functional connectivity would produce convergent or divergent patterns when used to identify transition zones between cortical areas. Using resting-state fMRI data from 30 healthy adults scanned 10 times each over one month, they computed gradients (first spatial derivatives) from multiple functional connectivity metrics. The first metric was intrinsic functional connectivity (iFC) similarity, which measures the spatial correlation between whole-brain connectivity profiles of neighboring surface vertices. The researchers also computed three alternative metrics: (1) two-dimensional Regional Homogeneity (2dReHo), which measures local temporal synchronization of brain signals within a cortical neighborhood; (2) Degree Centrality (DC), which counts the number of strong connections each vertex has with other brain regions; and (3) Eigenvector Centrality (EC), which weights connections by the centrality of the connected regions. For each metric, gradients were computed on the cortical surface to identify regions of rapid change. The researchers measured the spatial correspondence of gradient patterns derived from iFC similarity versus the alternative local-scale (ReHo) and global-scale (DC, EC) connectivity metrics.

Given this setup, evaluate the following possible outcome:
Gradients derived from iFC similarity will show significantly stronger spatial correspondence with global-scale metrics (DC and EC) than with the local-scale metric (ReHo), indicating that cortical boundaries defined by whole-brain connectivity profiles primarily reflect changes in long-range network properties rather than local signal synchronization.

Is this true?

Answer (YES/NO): YES